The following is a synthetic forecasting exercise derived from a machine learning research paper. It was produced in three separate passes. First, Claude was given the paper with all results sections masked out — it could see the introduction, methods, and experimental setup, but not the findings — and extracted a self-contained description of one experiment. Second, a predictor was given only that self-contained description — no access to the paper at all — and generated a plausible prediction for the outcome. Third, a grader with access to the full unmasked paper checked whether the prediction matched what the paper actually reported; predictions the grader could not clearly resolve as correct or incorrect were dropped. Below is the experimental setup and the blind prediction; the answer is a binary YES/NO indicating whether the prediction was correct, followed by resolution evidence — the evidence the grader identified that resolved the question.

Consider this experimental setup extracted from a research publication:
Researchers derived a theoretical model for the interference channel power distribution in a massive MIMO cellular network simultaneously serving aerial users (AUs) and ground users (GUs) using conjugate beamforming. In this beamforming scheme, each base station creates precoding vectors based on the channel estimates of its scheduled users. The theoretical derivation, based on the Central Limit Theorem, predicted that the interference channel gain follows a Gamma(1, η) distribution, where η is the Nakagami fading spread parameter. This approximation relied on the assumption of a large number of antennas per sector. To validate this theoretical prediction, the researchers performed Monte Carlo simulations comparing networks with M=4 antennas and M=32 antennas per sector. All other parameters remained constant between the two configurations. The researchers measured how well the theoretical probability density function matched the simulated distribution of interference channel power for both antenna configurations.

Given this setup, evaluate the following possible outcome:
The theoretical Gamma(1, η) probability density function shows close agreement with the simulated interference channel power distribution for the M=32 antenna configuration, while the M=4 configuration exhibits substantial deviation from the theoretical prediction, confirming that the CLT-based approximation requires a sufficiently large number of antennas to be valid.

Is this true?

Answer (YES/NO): NO